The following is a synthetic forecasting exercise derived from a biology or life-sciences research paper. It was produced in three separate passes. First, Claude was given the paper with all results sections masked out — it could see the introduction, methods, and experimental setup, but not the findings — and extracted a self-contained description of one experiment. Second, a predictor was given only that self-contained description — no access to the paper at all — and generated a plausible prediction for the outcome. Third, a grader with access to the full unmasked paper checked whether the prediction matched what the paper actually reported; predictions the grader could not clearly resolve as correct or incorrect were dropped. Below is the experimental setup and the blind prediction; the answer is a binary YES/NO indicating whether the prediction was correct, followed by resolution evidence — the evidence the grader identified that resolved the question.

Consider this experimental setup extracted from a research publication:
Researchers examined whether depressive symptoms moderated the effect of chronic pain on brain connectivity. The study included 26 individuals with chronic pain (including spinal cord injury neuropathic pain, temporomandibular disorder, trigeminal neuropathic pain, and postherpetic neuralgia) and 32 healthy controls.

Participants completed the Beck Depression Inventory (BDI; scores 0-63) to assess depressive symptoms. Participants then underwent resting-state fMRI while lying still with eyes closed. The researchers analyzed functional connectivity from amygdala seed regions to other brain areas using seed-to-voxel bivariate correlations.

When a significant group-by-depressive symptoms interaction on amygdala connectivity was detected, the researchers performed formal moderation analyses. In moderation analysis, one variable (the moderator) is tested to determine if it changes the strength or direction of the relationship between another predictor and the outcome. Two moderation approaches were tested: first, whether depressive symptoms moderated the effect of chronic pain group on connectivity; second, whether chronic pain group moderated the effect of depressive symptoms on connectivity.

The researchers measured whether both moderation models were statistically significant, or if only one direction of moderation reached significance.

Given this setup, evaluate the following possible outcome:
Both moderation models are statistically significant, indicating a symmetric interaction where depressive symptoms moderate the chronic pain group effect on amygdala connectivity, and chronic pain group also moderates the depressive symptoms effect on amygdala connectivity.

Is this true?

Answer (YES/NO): YES